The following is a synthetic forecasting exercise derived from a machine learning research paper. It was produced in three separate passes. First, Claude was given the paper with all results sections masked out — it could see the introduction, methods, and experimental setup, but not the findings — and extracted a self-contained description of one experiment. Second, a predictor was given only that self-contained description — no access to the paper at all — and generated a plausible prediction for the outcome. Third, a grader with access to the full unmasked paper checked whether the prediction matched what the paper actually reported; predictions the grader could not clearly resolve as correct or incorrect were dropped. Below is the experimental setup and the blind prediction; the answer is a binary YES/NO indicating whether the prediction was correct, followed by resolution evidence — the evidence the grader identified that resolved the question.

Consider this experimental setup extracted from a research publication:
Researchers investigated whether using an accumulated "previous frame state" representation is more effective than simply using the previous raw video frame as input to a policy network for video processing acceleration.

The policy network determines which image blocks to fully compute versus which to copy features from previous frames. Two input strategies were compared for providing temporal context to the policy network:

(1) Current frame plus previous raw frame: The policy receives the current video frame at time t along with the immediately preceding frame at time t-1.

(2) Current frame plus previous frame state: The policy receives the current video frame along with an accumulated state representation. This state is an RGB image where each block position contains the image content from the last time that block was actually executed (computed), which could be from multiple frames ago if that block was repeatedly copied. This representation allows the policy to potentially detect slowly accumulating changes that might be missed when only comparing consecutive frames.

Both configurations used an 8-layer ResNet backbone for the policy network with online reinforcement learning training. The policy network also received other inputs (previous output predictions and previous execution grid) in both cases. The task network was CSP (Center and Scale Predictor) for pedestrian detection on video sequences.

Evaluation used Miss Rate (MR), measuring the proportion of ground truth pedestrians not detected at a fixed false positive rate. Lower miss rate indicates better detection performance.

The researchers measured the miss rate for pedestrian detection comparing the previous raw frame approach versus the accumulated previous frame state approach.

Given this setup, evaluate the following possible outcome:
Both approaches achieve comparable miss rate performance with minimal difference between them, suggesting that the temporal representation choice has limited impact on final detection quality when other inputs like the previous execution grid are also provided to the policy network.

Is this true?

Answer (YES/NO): YES